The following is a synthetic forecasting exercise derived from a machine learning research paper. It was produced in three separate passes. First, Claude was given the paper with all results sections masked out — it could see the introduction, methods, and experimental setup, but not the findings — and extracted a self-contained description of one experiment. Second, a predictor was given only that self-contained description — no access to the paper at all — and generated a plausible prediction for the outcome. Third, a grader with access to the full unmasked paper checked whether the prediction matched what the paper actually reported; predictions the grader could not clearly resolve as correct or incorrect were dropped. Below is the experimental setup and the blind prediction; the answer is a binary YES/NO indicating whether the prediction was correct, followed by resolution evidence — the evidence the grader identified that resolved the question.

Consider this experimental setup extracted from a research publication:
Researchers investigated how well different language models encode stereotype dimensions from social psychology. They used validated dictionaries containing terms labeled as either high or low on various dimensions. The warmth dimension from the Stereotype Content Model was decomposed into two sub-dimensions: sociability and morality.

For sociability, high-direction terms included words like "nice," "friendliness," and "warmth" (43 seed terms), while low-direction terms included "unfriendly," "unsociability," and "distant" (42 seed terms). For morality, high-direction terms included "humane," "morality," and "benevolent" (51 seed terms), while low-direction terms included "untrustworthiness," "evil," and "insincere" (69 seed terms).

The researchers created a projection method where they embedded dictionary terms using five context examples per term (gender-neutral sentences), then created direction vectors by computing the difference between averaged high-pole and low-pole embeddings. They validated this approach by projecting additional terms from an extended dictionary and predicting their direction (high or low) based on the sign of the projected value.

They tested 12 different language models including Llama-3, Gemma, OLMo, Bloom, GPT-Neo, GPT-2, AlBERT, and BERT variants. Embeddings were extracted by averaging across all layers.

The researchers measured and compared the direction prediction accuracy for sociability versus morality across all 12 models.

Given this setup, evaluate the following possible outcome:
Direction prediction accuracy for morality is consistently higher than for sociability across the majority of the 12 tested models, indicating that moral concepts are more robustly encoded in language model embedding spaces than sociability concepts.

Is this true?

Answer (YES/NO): YES